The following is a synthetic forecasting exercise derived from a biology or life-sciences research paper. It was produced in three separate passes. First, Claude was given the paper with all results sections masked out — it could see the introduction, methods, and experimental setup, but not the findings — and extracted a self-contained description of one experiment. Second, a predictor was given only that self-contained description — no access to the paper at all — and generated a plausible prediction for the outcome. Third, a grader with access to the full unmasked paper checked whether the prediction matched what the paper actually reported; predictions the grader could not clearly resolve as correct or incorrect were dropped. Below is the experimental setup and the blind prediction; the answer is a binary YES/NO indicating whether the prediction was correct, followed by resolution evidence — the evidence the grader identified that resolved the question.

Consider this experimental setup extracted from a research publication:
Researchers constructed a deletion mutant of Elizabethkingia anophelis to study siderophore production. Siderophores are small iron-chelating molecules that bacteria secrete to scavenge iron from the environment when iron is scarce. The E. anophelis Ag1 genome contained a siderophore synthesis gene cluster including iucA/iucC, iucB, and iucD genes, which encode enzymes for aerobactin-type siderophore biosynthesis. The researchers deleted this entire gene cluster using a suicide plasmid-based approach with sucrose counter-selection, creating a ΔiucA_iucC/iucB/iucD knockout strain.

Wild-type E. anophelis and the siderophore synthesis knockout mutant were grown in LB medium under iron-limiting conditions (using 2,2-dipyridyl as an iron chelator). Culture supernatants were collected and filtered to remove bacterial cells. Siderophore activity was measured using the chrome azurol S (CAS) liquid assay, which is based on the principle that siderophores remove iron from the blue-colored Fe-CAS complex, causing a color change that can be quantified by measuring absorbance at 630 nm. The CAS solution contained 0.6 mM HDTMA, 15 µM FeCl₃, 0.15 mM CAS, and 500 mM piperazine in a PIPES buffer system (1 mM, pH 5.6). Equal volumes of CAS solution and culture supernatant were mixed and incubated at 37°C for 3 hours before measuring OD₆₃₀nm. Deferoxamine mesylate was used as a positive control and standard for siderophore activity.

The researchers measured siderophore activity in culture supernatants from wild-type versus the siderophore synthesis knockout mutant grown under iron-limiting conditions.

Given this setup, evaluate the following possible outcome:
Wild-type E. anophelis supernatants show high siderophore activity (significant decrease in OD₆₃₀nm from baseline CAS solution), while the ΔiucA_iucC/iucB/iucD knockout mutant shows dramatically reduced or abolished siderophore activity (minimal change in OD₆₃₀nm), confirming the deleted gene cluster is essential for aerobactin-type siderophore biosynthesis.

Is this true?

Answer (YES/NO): YES